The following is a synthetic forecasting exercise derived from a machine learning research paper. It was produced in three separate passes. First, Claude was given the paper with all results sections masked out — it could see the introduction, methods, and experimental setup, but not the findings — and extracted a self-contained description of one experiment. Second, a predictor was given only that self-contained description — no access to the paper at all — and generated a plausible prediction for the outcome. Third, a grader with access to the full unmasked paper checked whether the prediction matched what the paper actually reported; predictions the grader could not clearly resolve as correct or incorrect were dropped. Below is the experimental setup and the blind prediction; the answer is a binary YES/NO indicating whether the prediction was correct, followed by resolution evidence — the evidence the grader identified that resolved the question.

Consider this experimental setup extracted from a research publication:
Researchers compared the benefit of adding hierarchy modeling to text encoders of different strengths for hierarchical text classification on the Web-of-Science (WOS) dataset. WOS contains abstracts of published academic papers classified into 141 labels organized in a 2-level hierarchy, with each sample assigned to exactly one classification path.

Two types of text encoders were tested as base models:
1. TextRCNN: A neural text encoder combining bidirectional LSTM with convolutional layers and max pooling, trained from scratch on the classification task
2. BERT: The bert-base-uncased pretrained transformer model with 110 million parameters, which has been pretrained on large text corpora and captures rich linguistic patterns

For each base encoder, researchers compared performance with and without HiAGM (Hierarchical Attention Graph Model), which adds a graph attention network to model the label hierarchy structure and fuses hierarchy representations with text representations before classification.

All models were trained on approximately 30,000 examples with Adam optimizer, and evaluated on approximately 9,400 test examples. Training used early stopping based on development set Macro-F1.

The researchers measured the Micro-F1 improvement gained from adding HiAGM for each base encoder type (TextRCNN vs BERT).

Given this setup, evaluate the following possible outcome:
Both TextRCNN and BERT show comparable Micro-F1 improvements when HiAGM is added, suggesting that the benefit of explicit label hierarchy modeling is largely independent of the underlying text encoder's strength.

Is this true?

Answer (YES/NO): NO